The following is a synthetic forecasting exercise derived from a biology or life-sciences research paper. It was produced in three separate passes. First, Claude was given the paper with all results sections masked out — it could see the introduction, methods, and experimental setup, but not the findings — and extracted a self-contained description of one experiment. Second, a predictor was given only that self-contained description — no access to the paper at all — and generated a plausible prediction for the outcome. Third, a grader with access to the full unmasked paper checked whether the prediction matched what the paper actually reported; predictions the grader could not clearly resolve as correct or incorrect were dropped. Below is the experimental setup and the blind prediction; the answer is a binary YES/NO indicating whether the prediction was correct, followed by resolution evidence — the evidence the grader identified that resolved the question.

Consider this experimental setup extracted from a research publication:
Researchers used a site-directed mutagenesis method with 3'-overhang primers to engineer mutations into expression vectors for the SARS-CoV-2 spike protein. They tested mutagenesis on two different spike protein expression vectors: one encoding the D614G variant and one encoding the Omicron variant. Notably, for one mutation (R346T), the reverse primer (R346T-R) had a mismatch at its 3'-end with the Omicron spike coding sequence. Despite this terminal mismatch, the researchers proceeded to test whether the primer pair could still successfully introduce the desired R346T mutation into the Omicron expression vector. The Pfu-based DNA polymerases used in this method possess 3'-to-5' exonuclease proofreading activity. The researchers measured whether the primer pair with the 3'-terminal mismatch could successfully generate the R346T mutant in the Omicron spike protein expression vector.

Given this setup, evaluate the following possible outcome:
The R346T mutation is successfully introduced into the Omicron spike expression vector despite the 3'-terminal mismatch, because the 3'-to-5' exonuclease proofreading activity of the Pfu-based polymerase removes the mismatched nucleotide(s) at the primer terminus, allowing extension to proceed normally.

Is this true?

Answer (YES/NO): YES